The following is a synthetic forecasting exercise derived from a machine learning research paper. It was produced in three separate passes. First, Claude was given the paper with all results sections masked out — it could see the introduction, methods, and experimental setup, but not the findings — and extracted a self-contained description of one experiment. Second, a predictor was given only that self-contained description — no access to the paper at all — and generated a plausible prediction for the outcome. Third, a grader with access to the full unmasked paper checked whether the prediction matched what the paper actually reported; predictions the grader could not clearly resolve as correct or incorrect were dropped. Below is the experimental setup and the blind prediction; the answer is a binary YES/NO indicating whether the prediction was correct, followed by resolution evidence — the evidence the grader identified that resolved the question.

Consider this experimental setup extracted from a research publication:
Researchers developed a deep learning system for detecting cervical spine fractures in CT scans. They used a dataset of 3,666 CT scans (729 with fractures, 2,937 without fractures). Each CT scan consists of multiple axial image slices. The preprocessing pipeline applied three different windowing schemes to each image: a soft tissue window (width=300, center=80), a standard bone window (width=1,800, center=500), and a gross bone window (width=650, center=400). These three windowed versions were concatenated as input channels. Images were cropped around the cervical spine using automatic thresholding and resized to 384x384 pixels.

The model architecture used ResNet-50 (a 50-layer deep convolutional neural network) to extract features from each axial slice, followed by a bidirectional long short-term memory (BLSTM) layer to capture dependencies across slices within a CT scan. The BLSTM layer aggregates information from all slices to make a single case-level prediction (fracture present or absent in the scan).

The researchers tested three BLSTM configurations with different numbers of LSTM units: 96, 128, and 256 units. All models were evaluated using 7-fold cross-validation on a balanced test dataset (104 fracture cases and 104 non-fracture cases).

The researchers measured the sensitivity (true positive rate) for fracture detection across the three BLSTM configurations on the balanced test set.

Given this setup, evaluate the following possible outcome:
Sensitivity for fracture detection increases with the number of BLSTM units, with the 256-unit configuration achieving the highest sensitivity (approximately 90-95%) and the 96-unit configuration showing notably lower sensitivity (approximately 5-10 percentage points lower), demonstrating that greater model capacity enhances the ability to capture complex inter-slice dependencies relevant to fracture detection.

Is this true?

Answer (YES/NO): NO